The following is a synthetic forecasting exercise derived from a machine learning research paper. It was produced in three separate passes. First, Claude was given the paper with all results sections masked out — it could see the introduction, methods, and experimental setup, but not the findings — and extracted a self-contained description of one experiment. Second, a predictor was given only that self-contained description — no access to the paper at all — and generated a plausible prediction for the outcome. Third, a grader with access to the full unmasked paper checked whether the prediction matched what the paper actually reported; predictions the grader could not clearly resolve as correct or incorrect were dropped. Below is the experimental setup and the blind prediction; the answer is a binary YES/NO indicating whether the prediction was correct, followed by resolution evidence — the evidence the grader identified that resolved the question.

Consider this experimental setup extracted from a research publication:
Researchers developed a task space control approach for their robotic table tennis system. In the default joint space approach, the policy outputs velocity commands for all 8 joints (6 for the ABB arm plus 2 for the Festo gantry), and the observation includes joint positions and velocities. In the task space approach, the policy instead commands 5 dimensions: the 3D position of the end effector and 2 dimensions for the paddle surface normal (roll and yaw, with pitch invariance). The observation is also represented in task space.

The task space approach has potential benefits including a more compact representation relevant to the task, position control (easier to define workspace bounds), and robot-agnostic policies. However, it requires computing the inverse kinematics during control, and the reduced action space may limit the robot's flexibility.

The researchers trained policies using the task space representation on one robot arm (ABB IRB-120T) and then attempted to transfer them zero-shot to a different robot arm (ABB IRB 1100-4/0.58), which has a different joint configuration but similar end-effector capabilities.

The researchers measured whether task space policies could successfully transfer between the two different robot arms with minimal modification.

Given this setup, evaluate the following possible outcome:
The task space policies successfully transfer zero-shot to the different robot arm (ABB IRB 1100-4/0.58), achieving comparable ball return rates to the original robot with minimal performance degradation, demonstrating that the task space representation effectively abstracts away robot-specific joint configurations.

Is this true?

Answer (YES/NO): NO